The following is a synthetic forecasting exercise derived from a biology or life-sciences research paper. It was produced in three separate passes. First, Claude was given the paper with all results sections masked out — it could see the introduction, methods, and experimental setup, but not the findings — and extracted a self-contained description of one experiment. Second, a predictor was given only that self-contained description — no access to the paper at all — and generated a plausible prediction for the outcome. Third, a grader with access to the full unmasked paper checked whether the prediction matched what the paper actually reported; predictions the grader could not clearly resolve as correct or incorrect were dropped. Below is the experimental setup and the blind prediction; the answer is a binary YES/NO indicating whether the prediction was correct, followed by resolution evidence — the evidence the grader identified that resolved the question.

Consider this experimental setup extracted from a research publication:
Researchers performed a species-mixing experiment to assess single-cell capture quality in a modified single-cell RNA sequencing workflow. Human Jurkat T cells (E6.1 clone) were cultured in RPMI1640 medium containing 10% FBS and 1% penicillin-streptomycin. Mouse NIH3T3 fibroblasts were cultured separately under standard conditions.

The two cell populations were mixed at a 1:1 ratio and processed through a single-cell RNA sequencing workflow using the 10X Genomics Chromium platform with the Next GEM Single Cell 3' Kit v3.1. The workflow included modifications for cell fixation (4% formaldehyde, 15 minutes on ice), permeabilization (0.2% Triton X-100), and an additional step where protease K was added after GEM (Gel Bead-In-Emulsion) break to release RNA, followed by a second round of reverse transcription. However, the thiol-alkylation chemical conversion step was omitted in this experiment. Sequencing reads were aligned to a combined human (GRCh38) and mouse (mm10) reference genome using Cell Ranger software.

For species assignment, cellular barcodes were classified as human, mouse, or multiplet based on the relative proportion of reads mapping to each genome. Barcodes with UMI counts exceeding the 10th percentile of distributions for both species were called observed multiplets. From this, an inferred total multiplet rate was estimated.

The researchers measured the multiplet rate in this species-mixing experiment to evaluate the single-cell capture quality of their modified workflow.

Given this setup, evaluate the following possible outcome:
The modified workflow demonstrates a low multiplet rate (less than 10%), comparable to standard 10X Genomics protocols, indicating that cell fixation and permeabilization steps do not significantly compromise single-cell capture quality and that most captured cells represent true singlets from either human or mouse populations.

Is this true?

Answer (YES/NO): NO